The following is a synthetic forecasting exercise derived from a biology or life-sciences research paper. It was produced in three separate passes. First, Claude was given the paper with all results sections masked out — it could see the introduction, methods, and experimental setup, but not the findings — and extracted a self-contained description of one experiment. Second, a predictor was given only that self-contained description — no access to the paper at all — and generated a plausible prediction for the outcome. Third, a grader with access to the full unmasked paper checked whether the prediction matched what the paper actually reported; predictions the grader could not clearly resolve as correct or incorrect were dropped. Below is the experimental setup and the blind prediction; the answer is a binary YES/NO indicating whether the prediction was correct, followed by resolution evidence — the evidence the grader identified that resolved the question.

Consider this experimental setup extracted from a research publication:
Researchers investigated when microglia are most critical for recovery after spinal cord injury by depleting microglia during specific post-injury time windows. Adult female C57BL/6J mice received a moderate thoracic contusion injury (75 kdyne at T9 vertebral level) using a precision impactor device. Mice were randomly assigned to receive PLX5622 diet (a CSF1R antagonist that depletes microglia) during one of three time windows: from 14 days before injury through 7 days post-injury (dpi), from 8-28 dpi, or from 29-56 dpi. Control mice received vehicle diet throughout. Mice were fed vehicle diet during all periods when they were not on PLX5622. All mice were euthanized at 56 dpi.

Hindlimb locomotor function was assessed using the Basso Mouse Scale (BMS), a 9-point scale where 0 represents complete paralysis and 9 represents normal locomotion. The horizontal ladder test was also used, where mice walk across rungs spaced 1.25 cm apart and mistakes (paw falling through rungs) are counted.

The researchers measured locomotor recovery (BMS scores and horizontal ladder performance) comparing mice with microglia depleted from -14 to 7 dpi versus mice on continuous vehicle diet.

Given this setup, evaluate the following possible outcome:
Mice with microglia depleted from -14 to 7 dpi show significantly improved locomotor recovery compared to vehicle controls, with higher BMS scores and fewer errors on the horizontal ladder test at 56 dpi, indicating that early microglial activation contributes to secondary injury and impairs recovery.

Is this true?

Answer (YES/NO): NO